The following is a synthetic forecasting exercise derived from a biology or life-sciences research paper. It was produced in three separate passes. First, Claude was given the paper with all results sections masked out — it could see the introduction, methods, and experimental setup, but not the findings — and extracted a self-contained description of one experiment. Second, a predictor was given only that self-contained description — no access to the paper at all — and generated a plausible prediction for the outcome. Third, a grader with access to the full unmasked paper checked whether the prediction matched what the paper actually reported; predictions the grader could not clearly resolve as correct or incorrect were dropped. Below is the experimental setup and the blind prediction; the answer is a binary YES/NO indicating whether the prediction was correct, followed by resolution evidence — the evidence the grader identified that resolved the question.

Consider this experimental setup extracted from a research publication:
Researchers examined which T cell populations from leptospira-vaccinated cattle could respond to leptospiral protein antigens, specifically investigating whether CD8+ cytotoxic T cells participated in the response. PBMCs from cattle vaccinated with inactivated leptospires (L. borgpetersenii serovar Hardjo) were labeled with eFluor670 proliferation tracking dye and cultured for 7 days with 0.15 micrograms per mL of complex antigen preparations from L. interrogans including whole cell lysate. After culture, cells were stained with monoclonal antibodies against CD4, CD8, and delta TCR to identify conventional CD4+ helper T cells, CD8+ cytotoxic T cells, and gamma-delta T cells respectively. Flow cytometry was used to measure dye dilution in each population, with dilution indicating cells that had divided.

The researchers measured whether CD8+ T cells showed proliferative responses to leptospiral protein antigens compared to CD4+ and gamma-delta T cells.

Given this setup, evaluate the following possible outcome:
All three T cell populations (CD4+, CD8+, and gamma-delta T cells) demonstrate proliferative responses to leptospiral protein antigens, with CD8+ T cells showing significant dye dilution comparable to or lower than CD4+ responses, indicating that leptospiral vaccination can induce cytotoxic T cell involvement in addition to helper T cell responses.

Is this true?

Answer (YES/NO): NO